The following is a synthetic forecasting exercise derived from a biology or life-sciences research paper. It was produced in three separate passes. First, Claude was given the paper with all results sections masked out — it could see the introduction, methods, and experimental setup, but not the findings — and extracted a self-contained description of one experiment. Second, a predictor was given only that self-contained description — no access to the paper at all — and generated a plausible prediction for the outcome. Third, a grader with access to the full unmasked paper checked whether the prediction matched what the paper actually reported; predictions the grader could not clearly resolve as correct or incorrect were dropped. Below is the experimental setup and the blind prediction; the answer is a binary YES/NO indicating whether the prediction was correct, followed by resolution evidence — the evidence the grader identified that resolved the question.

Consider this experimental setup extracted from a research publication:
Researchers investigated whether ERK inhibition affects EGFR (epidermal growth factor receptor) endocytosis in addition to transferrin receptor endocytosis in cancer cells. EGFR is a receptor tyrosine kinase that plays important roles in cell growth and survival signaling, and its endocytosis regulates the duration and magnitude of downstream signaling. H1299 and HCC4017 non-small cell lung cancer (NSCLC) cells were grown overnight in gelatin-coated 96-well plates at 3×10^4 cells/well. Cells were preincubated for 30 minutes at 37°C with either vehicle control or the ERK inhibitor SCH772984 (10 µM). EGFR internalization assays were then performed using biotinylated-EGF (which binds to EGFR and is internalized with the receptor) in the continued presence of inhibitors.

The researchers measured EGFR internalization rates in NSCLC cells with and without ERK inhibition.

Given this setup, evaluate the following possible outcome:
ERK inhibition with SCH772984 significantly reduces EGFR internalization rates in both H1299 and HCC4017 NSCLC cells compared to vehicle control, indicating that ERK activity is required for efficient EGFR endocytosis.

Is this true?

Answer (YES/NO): YES